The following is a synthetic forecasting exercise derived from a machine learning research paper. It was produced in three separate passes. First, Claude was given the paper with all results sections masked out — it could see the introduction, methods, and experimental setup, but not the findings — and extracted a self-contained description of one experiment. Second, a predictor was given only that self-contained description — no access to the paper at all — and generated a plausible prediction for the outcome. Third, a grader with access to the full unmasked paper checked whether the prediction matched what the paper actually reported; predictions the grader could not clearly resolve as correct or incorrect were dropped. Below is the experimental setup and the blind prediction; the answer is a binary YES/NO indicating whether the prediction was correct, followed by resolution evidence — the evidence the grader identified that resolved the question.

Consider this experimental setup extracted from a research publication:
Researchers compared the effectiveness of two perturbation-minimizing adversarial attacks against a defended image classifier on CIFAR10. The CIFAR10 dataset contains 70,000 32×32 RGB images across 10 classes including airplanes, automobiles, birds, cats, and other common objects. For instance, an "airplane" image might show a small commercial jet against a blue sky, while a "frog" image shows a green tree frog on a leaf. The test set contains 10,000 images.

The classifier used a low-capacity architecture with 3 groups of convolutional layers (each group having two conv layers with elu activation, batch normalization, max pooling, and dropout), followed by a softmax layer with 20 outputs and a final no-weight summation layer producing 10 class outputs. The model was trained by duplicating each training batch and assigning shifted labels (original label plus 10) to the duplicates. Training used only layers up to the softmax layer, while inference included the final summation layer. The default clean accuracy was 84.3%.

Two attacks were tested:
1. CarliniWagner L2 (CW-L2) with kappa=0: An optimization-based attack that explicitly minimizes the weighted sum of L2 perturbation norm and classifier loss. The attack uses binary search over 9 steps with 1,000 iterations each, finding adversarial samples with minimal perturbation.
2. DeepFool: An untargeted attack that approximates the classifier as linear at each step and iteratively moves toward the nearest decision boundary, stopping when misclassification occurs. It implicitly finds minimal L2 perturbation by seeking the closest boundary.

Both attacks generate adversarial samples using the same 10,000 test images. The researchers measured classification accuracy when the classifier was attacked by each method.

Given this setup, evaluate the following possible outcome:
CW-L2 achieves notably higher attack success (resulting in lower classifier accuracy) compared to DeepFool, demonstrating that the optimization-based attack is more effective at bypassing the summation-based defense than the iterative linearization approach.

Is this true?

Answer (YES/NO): NO